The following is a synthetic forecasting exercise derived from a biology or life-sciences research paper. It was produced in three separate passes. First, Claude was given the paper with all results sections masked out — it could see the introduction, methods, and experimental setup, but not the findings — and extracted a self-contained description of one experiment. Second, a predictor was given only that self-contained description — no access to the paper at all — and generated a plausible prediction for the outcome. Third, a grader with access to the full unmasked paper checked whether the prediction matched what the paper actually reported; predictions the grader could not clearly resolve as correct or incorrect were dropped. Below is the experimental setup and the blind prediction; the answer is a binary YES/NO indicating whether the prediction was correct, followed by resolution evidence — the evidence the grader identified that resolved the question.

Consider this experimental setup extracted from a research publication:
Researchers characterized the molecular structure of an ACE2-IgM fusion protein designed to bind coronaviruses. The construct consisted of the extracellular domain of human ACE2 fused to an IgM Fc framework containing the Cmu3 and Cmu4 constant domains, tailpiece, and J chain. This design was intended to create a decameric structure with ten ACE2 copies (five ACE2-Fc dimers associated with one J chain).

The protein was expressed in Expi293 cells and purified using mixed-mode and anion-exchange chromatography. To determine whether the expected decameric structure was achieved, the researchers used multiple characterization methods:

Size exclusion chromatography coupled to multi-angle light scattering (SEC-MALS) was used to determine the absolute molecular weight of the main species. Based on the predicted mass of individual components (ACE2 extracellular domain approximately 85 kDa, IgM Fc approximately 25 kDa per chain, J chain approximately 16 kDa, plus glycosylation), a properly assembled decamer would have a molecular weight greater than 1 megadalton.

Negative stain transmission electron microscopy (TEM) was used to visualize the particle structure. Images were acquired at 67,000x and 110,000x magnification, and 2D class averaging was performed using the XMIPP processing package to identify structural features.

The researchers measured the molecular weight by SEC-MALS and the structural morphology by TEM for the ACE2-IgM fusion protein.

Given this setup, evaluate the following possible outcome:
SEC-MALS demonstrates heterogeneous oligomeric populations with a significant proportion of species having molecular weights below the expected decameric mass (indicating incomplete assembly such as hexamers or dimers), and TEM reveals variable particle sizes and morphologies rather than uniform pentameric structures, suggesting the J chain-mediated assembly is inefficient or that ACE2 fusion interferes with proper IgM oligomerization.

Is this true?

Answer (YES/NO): NO